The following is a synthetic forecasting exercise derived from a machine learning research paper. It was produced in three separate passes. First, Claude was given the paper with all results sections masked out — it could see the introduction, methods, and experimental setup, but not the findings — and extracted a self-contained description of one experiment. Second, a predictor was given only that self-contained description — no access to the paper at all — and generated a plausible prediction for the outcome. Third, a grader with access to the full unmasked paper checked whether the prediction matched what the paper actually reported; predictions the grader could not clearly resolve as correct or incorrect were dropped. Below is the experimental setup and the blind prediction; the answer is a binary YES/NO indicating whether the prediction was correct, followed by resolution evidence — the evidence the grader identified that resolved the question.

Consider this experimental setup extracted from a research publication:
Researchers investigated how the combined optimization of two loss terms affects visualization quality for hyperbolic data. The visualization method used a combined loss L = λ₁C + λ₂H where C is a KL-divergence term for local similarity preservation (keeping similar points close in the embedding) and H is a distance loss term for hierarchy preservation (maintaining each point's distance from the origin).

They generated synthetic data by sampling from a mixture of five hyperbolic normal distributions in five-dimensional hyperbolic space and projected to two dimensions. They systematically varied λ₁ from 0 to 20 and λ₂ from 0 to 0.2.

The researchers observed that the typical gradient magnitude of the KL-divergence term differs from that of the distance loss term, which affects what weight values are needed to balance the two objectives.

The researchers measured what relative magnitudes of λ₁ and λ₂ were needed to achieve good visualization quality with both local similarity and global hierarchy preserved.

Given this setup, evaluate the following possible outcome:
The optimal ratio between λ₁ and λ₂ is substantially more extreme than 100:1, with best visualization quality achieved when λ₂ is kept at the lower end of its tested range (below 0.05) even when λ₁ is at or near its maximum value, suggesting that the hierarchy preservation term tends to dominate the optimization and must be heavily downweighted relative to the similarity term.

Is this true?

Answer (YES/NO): NO